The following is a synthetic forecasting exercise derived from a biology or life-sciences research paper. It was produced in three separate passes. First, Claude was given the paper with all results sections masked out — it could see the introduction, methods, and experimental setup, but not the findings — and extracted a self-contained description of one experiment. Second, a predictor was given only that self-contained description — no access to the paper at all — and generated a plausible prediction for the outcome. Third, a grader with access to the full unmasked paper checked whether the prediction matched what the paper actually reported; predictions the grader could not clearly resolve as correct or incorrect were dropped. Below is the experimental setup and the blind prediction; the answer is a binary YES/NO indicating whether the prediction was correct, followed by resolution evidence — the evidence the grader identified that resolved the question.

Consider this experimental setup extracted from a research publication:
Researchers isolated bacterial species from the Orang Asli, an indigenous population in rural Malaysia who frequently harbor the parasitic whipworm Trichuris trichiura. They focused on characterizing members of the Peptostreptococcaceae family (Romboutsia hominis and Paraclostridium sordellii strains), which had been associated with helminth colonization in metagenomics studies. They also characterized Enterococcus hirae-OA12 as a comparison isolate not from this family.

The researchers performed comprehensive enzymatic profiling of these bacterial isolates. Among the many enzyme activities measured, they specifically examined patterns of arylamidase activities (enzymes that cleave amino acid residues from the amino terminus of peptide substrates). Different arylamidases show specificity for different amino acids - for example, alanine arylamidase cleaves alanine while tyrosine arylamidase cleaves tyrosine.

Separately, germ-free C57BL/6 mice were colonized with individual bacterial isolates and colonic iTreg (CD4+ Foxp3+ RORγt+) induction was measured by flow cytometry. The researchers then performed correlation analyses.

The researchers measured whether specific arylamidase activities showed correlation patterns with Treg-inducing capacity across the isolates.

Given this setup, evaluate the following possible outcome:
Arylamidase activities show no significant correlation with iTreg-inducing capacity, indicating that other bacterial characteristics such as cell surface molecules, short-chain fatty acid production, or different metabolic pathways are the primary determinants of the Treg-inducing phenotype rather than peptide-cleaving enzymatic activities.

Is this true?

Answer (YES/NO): NO